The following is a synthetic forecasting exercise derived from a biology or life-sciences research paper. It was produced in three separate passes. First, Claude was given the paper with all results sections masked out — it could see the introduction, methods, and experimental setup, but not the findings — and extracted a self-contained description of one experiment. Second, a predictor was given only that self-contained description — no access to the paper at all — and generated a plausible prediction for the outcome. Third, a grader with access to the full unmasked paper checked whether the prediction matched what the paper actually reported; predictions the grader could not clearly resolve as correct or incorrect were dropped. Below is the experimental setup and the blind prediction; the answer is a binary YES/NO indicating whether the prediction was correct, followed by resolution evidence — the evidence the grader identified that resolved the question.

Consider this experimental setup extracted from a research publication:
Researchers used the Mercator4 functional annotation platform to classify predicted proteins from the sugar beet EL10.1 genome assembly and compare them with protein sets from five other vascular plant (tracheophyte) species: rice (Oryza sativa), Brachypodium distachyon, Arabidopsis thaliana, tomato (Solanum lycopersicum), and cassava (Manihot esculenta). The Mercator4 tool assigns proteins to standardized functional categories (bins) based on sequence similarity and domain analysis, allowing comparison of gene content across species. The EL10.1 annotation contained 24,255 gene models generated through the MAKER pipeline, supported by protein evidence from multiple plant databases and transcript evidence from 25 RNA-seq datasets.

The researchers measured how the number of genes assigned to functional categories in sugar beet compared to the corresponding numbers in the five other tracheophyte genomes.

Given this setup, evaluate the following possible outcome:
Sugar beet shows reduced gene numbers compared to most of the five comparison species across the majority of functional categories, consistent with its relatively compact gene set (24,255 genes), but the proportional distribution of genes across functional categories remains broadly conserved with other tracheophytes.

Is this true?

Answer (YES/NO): NO